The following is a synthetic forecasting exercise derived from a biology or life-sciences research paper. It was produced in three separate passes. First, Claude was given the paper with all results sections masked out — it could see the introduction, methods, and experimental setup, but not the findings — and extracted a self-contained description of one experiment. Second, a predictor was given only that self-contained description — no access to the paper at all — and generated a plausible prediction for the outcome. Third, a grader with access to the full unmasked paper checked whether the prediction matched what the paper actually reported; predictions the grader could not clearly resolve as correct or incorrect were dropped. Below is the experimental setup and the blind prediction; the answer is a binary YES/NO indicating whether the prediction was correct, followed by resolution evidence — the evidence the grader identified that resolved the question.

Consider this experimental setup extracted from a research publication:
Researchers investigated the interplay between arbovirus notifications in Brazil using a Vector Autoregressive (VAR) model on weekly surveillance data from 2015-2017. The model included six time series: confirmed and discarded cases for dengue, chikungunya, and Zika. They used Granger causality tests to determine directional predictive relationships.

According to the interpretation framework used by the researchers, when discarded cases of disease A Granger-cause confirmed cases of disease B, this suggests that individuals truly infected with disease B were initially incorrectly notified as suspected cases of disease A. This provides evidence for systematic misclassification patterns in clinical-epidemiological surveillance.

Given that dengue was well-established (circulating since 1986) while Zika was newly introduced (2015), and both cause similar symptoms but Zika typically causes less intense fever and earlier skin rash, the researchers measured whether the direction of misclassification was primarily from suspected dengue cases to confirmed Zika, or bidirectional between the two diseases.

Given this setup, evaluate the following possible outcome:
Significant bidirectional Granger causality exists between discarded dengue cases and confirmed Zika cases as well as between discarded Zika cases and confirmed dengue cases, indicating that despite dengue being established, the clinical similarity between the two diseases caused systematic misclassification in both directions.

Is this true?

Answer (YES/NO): NO